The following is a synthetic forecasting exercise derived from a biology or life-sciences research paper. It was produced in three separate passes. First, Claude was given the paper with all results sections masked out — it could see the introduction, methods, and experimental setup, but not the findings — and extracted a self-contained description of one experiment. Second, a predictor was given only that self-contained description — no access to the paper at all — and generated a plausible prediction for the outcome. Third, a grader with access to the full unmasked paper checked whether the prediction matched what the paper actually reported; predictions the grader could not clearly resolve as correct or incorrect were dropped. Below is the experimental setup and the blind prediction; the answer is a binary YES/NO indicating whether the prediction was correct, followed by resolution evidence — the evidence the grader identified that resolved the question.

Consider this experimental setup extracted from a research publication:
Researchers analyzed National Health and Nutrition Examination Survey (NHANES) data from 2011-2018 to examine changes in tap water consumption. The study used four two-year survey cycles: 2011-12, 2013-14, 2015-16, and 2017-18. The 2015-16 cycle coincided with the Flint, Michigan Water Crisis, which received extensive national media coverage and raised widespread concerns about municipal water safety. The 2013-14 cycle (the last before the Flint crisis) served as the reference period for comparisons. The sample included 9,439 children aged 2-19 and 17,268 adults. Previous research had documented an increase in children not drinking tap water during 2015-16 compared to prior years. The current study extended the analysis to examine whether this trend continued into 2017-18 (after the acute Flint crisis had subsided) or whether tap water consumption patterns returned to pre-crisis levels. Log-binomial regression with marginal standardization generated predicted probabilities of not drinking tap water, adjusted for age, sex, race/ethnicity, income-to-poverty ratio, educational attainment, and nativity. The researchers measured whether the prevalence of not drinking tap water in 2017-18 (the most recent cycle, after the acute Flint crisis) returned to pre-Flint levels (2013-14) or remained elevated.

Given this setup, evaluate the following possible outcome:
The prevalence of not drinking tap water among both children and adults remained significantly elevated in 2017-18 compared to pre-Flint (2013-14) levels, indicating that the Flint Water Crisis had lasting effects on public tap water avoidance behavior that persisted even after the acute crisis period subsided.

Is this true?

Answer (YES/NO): YES